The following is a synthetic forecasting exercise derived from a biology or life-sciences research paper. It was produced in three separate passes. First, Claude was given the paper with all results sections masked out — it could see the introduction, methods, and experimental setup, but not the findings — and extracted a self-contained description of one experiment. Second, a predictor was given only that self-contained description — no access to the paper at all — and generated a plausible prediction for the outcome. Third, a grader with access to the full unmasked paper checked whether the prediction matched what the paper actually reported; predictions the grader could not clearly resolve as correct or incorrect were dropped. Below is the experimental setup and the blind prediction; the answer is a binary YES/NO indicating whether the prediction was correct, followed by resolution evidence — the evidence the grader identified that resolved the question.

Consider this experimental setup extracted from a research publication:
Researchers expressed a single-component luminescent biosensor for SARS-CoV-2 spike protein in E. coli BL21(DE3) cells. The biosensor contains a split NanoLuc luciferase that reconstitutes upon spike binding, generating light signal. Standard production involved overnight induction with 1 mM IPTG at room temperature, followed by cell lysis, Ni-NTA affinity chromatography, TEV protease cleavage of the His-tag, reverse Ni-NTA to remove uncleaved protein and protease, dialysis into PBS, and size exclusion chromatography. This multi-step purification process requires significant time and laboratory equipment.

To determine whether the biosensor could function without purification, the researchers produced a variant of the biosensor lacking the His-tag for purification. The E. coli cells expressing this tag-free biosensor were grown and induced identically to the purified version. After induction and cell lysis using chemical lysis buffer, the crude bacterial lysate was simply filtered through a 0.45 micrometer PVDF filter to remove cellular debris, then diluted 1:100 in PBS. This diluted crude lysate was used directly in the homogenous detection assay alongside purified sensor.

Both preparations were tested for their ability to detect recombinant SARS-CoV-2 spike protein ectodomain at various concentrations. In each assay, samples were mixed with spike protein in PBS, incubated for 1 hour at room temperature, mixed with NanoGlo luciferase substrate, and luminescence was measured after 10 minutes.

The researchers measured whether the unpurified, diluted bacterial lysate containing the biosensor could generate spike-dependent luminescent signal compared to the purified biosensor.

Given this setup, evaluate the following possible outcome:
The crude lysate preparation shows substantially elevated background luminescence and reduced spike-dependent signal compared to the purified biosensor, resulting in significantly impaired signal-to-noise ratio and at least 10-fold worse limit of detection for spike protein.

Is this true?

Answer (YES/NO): NO